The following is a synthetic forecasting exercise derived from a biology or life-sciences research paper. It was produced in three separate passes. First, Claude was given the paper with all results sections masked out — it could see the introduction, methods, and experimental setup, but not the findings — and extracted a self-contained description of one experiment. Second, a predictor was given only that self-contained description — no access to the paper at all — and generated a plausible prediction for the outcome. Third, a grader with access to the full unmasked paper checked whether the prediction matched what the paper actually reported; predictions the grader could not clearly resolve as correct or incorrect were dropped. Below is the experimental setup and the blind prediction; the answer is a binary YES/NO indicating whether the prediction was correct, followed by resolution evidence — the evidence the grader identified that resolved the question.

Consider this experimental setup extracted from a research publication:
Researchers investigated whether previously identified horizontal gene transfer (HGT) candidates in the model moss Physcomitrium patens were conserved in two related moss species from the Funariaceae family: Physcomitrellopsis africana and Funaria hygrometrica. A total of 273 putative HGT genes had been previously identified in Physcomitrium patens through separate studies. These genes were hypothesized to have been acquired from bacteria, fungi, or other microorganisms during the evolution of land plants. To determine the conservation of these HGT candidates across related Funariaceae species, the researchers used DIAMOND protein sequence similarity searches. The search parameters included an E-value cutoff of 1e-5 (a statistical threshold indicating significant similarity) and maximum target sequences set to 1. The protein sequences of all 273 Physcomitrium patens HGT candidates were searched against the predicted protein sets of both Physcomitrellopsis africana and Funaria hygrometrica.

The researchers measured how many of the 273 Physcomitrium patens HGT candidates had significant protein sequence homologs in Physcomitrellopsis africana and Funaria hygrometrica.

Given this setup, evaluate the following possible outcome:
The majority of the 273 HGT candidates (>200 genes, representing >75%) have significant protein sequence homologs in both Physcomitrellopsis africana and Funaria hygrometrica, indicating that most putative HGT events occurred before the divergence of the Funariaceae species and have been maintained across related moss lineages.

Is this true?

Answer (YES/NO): NO